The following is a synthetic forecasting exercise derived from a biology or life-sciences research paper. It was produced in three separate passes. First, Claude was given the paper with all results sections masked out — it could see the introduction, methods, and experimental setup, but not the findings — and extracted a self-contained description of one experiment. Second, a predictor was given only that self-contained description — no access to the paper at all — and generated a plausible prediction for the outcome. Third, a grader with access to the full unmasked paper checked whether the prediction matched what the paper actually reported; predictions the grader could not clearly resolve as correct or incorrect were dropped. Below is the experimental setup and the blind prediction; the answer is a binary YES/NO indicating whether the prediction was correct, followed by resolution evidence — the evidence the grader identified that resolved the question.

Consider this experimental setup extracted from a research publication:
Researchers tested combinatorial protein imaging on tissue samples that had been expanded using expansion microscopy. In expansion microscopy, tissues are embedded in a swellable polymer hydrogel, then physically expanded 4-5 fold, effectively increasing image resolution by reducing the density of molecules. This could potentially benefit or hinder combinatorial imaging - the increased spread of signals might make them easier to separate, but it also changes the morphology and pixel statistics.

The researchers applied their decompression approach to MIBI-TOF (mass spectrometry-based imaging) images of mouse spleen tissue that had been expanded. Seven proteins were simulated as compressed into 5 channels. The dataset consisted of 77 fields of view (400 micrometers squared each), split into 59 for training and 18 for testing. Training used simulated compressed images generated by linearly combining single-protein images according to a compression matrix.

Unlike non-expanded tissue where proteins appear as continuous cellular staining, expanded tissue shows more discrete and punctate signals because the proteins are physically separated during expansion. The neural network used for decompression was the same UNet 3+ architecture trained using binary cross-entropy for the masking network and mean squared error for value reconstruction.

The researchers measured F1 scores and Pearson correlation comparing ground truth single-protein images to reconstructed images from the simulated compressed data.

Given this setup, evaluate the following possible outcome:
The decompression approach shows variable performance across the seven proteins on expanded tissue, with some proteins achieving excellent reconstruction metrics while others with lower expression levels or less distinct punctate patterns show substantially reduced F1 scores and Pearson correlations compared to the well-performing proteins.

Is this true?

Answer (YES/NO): NO